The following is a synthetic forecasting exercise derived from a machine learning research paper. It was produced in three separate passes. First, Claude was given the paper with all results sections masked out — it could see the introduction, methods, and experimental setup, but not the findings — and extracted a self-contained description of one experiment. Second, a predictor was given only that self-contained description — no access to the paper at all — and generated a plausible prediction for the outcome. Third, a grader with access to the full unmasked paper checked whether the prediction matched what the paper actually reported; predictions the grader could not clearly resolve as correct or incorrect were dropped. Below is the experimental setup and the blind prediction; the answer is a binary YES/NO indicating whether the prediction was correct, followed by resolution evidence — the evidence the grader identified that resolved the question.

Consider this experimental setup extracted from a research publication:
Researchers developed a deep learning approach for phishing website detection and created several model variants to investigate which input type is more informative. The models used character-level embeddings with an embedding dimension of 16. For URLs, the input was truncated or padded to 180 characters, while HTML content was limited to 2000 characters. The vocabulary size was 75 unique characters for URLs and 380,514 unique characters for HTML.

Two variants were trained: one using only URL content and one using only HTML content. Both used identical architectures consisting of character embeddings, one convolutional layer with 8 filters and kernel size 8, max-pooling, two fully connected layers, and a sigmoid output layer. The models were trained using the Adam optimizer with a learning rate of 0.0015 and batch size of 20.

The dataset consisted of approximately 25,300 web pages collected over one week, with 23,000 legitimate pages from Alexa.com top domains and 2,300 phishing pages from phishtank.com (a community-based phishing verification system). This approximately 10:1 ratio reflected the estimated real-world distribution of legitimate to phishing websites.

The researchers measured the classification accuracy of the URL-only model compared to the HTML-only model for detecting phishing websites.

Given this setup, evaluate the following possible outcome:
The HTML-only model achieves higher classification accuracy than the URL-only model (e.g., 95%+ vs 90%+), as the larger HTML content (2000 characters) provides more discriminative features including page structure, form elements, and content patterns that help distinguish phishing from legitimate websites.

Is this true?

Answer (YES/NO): NO